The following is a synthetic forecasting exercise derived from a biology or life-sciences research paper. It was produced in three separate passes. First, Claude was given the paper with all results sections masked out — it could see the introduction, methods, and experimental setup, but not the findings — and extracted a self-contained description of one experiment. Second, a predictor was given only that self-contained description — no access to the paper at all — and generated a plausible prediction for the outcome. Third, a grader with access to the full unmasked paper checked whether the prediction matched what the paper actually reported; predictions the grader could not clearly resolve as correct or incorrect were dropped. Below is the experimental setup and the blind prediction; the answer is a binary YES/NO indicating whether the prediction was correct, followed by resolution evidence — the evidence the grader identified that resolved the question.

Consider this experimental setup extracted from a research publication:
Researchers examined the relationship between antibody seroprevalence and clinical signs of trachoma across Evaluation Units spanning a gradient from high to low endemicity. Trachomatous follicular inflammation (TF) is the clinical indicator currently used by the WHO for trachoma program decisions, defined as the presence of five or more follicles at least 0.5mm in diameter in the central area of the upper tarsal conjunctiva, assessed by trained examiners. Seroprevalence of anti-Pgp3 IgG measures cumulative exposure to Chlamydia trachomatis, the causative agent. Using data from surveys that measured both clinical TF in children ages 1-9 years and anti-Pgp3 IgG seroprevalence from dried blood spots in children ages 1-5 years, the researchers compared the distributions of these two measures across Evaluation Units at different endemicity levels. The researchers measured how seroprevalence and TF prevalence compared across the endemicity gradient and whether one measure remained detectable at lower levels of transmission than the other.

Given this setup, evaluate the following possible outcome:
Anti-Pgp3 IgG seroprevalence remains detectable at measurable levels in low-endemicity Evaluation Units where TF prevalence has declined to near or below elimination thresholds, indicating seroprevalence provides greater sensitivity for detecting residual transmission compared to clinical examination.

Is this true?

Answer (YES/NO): YES